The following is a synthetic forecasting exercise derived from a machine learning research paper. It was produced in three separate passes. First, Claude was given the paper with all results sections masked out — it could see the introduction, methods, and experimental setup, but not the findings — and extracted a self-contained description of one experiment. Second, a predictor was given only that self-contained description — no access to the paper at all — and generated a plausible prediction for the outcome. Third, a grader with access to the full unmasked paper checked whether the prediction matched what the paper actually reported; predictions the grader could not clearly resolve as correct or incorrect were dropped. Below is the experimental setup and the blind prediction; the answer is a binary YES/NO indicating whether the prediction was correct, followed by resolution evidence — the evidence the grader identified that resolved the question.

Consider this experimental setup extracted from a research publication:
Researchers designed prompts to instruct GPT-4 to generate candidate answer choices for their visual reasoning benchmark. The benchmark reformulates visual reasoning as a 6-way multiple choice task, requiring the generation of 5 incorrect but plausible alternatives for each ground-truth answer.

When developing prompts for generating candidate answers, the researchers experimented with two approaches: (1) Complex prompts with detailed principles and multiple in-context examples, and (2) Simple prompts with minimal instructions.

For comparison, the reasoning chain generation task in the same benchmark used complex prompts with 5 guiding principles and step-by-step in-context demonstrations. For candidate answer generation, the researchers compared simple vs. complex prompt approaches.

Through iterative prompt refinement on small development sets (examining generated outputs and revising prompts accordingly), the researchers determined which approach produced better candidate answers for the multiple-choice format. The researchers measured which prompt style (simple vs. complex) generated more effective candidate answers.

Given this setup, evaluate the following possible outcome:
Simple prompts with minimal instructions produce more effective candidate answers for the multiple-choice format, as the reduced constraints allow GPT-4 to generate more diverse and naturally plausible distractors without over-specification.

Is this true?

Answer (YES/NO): YES